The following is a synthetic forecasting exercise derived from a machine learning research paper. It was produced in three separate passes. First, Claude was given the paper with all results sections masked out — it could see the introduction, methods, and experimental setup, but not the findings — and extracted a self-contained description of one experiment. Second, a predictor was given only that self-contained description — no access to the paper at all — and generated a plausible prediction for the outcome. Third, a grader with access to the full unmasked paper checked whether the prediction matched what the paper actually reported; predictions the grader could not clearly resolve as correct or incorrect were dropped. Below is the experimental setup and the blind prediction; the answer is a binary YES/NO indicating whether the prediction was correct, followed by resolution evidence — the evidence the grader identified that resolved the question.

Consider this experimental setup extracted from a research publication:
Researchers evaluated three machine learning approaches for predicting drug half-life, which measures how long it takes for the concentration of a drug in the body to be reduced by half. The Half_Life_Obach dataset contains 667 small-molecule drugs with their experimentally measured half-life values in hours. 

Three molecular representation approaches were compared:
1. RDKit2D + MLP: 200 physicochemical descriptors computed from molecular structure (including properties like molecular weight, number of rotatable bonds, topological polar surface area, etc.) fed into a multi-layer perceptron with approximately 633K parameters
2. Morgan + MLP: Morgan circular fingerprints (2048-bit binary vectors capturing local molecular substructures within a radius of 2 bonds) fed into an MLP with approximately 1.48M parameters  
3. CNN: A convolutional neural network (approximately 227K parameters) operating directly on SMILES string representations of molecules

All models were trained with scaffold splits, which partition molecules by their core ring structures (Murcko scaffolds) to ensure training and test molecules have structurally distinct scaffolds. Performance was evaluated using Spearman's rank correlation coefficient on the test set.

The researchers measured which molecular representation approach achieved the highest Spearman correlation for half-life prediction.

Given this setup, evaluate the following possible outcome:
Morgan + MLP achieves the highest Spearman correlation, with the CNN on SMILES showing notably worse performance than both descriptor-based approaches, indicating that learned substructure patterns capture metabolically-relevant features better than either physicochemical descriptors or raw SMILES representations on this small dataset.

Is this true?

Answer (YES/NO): YES